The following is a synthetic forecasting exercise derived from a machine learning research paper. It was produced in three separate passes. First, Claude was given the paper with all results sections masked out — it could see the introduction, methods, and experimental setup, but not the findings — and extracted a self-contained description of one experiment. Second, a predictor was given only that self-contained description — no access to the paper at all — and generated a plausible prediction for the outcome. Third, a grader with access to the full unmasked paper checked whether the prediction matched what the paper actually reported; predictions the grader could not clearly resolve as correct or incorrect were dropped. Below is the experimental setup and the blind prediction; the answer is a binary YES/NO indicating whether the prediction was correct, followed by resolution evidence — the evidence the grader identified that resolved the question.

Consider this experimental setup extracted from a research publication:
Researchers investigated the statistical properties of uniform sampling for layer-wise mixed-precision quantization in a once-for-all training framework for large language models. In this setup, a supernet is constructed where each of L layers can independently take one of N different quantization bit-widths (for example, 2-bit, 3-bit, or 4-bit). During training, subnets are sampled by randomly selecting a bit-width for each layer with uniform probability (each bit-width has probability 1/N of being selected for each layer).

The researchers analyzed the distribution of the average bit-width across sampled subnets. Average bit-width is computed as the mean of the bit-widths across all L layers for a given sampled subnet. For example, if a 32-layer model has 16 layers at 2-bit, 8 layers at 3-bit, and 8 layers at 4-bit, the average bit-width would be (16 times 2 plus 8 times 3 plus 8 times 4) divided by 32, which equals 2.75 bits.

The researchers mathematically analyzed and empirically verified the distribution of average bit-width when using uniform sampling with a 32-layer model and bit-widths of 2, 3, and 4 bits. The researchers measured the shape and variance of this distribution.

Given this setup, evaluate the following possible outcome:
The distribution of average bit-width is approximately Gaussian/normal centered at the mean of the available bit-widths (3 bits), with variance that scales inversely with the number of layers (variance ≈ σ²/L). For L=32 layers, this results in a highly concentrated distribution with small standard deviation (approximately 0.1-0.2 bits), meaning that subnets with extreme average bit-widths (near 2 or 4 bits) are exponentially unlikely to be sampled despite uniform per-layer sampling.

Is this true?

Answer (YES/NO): YES